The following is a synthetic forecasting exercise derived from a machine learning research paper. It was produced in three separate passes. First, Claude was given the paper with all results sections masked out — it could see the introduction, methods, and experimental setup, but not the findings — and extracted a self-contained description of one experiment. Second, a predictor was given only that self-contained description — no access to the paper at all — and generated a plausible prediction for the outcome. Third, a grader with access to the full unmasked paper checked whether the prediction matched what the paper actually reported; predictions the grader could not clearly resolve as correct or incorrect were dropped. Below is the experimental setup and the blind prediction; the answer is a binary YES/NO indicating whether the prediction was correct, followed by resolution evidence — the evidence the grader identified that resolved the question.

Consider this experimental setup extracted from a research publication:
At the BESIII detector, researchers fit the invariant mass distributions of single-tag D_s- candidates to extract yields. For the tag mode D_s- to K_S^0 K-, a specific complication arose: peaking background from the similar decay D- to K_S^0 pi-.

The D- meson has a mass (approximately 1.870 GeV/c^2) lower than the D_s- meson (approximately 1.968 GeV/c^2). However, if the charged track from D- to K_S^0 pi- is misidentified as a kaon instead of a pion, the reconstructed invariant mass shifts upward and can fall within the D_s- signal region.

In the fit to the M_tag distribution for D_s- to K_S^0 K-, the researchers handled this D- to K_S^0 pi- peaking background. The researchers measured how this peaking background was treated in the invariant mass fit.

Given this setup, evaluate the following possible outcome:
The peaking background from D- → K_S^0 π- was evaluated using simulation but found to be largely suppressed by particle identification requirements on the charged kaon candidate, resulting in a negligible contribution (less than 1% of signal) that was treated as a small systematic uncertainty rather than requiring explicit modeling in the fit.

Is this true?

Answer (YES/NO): NO